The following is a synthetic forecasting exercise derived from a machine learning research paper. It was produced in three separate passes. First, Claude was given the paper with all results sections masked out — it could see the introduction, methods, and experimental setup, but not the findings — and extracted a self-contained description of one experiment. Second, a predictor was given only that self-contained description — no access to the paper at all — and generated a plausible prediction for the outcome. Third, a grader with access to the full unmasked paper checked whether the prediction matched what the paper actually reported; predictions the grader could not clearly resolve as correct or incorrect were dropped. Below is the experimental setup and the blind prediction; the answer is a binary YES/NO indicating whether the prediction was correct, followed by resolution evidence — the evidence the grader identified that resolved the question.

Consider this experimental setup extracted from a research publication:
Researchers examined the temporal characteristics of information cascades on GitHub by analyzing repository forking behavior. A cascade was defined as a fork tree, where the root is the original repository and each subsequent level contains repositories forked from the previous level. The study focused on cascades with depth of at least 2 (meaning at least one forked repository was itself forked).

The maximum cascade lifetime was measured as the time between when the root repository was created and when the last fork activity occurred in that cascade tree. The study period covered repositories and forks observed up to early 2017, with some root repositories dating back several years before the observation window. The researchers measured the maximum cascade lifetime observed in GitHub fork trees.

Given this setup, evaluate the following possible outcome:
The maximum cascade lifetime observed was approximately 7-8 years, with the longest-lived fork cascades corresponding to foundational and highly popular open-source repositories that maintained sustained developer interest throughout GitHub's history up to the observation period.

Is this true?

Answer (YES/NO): NO